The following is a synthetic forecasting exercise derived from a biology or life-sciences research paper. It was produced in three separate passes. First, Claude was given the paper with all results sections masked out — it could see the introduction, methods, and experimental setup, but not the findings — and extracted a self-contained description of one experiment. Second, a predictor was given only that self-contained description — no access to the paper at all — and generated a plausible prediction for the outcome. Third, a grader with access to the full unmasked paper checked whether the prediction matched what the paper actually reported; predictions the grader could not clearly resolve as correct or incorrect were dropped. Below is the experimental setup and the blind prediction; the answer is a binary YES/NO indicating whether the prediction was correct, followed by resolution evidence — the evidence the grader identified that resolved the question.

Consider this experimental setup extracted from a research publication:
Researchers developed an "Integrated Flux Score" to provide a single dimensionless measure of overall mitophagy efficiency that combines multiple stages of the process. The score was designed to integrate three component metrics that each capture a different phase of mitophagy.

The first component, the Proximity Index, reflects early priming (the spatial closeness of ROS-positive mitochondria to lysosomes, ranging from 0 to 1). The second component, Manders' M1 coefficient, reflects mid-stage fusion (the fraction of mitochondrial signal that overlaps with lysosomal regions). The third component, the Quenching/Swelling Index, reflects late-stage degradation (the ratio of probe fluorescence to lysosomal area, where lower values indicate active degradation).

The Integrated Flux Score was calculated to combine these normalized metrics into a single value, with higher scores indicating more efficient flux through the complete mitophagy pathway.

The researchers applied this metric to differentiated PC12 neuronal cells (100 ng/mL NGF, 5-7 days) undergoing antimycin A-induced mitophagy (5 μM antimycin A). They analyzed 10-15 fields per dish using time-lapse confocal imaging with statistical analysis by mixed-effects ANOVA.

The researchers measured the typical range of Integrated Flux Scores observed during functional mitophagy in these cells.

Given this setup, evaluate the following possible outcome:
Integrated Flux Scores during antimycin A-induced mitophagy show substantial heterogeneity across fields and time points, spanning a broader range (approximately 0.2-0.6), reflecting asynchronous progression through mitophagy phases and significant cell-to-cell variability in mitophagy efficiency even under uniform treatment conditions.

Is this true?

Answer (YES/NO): NO